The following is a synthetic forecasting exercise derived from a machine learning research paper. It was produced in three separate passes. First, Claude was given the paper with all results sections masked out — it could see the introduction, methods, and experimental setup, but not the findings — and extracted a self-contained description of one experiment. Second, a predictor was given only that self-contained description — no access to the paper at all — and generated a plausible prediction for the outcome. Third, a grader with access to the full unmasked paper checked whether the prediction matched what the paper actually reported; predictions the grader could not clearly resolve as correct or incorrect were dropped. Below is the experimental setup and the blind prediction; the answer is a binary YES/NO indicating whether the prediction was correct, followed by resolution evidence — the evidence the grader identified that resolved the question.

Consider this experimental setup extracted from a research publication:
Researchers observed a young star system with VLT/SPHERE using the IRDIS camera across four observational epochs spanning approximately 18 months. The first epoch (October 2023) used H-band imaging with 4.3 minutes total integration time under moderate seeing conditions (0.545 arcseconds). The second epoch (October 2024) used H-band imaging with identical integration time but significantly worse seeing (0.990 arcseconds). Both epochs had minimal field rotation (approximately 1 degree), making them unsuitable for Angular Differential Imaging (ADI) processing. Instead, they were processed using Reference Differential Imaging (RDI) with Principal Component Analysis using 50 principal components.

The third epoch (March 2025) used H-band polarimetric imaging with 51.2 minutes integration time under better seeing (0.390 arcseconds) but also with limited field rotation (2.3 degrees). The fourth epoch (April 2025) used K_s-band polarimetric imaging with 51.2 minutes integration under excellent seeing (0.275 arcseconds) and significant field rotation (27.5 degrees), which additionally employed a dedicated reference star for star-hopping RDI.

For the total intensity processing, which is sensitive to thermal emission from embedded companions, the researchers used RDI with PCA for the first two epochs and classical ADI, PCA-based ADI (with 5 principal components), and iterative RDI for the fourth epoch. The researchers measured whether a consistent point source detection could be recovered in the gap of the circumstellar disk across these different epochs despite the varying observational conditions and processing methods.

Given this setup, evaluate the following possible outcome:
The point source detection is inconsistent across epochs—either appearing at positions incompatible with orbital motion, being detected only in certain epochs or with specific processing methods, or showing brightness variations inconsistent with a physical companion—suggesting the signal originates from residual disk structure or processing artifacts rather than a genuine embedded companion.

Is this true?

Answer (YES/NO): NO